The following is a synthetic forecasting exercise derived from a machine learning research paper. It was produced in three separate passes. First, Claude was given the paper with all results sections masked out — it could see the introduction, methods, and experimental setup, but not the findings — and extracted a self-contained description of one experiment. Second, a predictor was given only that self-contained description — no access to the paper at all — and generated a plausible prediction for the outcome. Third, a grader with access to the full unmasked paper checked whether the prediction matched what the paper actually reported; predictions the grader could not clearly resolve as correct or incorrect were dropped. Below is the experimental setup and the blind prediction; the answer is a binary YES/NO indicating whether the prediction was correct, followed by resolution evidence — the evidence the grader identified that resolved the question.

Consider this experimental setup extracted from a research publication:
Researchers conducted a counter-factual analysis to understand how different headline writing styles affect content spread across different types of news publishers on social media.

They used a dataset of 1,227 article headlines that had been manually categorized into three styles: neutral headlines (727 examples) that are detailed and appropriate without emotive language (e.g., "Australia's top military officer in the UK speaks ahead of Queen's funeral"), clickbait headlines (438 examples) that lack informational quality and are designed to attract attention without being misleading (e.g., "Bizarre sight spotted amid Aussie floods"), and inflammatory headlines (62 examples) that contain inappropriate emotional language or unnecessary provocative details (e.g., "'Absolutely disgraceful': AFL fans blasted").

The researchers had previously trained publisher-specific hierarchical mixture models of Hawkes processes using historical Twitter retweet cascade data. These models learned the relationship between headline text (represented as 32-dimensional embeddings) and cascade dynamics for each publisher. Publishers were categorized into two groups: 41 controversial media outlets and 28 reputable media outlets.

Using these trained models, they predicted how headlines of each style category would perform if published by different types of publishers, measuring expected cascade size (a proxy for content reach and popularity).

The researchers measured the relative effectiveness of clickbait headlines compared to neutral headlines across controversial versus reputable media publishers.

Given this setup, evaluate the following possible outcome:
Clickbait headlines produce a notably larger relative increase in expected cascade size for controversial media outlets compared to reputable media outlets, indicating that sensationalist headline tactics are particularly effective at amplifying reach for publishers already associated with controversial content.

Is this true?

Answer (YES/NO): NO